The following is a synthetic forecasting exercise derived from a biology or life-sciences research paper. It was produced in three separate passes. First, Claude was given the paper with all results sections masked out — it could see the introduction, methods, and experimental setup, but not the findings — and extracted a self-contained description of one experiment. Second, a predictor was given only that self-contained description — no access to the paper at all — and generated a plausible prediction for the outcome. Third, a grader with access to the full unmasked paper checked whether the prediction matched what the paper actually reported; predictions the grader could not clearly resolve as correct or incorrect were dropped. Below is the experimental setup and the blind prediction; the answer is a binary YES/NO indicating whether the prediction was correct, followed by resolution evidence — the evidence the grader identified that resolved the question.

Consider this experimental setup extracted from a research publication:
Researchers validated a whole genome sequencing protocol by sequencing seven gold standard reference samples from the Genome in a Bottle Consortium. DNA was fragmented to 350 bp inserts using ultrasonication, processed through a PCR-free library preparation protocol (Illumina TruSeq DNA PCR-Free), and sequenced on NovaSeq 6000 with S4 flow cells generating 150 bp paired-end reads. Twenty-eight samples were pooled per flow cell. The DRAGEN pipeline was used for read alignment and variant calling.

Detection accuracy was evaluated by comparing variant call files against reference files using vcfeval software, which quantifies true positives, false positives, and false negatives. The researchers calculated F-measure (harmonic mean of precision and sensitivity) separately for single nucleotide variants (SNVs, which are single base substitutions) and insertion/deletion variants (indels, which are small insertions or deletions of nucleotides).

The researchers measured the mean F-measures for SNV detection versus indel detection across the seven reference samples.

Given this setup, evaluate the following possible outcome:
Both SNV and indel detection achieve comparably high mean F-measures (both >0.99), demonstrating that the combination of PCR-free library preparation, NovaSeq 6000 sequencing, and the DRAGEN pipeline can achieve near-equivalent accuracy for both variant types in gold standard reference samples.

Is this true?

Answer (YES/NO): YES